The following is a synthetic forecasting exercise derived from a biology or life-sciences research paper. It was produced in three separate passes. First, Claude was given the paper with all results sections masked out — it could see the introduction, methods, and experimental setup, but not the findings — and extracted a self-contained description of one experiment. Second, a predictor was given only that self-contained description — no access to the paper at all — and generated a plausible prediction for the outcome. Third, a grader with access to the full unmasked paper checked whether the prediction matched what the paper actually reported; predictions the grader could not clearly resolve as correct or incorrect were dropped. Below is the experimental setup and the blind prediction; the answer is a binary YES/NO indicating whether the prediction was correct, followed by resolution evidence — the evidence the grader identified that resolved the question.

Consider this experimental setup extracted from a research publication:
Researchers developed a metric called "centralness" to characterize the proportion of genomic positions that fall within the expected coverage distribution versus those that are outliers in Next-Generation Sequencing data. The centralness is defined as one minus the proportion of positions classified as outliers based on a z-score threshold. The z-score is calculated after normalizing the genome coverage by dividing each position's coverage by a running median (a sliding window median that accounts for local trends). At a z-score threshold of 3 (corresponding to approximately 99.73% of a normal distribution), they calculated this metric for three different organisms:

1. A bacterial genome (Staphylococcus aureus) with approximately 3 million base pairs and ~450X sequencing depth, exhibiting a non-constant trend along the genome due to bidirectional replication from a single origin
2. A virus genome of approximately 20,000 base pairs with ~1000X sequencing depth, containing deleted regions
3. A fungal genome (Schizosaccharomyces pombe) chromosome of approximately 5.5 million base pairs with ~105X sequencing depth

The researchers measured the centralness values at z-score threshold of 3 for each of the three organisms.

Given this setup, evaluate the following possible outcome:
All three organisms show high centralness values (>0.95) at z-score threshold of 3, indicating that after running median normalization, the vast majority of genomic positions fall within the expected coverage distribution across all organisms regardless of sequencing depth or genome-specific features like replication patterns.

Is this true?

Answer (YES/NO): NO